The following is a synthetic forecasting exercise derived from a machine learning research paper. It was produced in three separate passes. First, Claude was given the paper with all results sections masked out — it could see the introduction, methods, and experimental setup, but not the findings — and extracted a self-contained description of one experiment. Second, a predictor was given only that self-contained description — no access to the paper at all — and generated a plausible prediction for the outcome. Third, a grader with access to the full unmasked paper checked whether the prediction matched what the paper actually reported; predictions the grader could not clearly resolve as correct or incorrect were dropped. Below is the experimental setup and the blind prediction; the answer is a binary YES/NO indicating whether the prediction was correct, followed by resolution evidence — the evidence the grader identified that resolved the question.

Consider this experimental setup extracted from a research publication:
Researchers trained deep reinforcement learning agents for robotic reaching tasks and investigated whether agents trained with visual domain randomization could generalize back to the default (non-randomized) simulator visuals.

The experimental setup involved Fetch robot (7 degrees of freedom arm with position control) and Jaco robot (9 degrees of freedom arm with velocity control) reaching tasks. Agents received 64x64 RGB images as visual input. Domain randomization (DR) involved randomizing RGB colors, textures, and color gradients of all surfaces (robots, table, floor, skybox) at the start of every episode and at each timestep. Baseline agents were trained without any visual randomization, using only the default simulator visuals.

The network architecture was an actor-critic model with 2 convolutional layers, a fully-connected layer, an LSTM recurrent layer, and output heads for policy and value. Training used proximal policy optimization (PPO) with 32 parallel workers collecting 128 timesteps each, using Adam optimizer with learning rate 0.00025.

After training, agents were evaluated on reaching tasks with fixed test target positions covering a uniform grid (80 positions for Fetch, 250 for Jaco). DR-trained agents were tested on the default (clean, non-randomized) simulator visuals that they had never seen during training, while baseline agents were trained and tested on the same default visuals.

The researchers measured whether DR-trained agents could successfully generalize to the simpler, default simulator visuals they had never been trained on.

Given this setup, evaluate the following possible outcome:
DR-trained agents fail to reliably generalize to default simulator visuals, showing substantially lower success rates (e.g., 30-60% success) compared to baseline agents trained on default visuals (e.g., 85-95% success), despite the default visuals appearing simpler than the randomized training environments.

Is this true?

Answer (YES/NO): NO